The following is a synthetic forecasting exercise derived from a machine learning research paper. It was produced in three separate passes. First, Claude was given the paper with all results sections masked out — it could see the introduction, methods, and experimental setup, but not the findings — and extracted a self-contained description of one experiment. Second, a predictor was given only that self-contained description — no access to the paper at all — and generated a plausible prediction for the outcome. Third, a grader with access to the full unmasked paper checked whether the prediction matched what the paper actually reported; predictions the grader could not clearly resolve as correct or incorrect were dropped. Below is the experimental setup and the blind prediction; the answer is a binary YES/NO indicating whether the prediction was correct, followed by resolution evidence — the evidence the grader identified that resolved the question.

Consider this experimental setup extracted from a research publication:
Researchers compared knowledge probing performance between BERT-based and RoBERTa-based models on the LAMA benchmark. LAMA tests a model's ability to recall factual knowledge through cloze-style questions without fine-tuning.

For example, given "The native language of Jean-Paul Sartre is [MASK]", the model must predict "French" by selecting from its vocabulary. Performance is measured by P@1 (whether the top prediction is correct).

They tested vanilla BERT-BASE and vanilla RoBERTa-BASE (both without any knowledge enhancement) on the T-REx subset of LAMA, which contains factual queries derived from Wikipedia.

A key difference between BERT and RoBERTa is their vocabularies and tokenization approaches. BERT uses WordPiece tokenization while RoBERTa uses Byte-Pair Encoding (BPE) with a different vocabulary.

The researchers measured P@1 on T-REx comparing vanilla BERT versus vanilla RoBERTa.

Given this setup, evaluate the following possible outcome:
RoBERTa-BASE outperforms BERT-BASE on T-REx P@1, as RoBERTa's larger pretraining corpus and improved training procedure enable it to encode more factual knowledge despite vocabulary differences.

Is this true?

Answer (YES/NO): NO